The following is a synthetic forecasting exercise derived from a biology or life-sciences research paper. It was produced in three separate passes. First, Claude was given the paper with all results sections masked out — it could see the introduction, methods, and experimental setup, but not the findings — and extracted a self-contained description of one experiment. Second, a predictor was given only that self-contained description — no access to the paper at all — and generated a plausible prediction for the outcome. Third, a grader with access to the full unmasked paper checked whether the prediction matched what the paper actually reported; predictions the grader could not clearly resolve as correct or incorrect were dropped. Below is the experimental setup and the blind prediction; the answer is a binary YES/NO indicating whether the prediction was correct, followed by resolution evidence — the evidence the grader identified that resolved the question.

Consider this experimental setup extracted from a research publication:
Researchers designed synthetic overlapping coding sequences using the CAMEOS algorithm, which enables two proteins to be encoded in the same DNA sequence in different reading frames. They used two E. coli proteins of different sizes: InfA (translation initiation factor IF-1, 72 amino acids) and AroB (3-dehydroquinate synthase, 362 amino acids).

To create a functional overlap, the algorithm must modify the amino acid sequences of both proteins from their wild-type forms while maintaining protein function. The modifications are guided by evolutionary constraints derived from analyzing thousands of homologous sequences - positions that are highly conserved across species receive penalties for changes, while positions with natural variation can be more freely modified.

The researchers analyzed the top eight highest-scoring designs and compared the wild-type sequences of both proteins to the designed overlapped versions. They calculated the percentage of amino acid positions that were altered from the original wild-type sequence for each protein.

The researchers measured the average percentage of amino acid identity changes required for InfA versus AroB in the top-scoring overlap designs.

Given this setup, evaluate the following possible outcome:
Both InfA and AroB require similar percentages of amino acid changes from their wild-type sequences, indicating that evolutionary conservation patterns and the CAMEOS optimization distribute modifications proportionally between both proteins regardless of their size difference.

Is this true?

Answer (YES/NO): NO